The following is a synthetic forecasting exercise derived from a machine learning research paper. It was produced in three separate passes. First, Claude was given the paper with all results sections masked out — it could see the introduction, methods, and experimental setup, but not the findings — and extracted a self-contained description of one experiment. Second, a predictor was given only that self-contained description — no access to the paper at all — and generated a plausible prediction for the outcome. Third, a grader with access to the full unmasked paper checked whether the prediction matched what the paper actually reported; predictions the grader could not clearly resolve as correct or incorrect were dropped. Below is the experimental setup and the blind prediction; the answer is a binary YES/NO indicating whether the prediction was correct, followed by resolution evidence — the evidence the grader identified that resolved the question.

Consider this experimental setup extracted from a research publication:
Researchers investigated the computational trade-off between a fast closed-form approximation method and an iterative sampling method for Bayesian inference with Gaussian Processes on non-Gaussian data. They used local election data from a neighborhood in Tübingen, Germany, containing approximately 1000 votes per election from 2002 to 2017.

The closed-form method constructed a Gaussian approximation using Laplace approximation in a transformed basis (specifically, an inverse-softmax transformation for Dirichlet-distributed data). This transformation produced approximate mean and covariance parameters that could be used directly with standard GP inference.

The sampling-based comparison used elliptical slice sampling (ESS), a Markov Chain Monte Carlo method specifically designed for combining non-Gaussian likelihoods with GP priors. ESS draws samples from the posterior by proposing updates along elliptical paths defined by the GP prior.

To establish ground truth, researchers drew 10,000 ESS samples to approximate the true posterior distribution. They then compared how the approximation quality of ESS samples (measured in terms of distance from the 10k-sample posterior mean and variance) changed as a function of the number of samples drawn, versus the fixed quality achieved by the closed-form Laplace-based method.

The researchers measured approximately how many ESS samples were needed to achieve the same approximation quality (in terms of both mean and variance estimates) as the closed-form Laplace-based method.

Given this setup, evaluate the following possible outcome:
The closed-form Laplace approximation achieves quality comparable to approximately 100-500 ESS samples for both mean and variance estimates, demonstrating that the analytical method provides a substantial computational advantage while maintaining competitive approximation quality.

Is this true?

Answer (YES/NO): NO